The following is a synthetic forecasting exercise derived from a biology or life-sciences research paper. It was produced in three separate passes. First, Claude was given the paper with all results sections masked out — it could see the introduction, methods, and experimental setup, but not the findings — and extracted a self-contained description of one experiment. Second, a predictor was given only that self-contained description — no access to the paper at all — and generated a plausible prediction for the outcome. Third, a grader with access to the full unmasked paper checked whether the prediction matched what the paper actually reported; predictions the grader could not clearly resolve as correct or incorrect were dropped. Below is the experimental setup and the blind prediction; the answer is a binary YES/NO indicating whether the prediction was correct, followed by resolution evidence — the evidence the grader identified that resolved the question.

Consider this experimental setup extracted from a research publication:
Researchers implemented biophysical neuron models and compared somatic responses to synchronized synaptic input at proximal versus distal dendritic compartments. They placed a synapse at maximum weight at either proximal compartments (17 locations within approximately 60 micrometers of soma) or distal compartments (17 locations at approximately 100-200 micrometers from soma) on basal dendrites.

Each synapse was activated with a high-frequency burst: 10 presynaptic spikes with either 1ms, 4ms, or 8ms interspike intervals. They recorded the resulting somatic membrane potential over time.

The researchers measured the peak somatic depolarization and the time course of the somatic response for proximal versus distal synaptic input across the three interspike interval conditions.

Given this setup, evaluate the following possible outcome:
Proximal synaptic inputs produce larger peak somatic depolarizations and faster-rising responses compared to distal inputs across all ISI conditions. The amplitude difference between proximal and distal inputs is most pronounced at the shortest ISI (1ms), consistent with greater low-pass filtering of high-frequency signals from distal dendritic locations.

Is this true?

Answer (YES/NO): NO